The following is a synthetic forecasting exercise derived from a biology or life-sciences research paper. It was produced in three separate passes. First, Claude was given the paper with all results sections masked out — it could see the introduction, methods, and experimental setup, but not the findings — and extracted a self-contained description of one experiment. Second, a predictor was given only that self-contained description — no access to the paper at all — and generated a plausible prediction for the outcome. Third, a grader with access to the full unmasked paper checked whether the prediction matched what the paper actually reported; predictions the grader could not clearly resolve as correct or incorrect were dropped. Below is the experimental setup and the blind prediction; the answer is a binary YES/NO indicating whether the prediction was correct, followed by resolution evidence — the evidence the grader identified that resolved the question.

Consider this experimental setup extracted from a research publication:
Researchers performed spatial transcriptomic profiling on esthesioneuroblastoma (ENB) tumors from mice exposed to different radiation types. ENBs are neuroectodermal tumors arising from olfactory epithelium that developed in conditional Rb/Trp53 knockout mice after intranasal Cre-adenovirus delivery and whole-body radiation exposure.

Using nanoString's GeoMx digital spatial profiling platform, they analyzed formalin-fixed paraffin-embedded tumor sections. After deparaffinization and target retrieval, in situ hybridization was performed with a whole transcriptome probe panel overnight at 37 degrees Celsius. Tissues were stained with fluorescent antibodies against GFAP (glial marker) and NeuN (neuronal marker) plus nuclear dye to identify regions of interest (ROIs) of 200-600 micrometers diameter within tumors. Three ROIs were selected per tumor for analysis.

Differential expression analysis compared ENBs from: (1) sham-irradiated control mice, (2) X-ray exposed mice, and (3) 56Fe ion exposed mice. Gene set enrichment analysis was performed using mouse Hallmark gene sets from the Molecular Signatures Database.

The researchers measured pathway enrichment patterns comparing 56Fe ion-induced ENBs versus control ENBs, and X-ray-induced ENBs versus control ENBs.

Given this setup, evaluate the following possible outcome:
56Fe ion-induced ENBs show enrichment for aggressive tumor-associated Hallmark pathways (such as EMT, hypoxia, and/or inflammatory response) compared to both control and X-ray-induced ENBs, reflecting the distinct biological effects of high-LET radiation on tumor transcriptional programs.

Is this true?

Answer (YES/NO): NO